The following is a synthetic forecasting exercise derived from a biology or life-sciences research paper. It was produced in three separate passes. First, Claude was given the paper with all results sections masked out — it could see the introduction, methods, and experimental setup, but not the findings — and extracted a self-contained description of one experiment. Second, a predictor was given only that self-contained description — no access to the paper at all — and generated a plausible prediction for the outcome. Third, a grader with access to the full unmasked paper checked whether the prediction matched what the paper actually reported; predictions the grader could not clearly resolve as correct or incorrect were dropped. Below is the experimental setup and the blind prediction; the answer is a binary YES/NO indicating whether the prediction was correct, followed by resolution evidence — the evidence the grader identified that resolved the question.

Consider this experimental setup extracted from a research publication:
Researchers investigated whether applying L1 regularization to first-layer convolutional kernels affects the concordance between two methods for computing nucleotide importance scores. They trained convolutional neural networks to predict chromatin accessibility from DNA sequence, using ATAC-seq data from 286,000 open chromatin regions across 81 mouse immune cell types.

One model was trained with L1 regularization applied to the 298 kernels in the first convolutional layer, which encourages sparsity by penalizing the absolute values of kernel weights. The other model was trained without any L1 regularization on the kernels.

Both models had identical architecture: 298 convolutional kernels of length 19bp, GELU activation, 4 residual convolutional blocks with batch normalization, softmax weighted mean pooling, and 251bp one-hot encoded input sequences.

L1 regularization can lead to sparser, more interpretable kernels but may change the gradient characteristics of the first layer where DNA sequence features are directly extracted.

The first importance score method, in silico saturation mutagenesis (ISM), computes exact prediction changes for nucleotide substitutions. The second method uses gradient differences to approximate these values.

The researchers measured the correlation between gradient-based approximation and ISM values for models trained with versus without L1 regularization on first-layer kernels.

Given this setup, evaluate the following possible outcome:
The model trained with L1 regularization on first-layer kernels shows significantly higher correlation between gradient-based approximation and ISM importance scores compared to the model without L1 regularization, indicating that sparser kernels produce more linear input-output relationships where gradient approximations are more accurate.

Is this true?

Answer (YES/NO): NO